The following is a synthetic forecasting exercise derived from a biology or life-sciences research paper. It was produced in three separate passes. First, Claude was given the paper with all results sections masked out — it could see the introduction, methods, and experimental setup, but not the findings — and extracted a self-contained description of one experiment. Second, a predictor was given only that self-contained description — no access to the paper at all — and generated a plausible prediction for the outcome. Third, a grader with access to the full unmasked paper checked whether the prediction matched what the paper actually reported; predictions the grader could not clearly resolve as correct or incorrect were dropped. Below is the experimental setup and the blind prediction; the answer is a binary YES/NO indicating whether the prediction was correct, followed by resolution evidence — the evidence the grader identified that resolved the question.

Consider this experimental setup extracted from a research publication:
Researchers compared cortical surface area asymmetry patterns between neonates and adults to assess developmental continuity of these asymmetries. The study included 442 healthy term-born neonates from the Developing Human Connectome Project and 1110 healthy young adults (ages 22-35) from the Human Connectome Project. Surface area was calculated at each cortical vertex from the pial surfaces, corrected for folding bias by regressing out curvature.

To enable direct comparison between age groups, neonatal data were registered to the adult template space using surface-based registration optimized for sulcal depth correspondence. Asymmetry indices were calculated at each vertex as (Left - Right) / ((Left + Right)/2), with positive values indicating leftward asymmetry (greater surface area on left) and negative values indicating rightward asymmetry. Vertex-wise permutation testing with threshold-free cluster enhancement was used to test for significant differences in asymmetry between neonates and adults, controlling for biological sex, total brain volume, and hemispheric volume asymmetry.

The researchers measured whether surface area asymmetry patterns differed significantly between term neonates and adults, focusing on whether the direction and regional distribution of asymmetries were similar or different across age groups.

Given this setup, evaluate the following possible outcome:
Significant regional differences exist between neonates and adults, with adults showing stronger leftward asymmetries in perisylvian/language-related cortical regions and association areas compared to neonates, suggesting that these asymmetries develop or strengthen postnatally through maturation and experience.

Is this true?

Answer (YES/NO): YES